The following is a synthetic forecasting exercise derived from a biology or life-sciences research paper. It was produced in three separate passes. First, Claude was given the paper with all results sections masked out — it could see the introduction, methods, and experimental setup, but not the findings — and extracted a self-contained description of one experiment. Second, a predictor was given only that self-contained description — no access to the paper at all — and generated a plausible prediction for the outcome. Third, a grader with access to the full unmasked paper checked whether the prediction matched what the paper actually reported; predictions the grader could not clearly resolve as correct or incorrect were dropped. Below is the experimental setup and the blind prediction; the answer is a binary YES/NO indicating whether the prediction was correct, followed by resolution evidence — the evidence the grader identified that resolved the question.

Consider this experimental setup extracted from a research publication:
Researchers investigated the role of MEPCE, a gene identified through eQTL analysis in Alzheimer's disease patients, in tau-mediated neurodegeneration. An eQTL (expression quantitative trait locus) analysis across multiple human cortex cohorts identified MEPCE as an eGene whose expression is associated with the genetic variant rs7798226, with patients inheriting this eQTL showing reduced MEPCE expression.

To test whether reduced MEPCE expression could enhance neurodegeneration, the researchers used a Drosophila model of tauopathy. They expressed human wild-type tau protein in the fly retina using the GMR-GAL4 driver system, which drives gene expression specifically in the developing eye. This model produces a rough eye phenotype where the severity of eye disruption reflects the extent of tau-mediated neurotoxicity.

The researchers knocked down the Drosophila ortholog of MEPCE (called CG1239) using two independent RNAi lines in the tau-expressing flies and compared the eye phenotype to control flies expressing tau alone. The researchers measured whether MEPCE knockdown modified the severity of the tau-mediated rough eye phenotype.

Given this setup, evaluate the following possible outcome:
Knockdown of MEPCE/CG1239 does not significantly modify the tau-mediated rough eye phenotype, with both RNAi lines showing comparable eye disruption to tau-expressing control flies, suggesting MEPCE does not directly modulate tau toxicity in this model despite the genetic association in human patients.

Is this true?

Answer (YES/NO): NO